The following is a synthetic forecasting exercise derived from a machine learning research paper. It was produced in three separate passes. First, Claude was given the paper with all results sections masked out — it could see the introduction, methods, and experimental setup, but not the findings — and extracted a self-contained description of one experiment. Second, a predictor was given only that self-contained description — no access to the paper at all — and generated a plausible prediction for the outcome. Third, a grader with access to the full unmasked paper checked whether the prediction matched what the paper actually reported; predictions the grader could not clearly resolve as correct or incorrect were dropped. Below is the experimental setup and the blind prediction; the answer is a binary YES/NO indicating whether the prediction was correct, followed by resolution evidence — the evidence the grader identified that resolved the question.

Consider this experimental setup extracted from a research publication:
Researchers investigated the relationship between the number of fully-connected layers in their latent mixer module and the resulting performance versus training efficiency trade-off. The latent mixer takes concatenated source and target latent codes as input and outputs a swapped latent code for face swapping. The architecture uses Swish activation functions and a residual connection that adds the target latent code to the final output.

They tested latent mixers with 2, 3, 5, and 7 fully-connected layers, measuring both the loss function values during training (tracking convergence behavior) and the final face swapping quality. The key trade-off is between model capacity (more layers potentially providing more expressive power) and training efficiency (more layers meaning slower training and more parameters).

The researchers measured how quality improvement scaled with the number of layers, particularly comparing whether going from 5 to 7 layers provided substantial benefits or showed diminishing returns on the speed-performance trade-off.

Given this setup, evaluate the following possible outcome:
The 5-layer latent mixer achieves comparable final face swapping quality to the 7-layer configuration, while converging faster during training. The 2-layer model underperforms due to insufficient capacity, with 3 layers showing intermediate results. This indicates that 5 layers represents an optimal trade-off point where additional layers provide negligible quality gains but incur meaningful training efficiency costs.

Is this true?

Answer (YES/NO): NO